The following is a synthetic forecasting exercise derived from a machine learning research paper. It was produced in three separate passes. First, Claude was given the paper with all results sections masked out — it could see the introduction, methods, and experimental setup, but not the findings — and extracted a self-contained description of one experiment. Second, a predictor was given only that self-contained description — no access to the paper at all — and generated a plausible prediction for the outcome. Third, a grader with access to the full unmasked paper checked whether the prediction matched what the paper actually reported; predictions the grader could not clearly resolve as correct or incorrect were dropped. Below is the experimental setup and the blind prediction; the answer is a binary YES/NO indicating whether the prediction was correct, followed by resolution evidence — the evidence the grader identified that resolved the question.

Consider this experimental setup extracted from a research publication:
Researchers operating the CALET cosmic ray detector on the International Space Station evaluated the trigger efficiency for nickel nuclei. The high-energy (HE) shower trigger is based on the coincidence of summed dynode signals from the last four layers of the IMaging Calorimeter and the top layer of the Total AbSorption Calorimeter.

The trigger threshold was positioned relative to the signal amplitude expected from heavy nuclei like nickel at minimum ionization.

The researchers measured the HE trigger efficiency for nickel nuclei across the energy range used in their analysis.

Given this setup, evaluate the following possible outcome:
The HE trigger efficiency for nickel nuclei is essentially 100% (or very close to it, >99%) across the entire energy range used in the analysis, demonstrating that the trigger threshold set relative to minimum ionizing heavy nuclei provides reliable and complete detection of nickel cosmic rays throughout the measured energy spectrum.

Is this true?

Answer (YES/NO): YES